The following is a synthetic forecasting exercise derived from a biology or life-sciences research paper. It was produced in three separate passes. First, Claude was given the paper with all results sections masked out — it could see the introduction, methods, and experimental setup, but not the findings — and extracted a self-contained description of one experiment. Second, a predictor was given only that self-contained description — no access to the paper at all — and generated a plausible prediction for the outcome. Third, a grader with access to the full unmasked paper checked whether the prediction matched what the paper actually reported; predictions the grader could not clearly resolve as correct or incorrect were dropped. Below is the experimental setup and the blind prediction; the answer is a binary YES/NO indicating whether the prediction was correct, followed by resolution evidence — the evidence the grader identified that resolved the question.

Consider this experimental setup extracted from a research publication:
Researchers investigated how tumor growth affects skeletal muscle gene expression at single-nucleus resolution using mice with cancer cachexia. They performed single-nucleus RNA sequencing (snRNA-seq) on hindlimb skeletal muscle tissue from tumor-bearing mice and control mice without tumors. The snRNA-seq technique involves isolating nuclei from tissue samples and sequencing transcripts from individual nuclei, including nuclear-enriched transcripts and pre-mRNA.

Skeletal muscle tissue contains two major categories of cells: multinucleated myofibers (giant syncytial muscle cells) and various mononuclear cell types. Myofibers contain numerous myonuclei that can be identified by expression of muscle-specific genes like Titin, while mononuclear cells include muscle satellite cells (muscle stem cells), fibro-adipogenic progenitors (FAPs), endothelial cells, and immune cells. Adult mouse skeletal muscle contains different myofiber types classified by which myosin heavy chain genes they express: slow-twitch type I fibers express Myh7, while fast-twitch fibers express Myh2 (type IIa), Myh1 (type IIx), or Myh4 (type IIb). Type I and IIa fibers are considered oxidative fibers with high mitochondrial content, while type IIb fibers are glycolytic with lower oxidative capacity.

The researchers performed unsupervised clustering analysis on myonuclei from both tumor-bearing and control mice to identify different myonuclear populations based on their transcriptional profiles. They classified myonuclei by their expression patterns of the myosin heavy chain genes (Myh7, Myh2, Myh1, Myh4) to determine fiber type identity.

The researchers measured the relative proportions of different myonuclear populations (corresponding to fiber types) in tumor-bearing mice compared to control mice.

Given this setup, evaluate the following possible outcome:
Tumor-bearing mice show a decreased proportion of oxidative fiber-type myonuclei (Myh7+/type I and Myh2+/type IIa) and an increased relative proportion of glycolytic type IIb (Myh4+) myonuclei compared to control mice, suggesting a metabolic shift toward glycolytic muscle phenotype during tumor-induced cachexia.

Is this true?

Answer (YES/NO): YES